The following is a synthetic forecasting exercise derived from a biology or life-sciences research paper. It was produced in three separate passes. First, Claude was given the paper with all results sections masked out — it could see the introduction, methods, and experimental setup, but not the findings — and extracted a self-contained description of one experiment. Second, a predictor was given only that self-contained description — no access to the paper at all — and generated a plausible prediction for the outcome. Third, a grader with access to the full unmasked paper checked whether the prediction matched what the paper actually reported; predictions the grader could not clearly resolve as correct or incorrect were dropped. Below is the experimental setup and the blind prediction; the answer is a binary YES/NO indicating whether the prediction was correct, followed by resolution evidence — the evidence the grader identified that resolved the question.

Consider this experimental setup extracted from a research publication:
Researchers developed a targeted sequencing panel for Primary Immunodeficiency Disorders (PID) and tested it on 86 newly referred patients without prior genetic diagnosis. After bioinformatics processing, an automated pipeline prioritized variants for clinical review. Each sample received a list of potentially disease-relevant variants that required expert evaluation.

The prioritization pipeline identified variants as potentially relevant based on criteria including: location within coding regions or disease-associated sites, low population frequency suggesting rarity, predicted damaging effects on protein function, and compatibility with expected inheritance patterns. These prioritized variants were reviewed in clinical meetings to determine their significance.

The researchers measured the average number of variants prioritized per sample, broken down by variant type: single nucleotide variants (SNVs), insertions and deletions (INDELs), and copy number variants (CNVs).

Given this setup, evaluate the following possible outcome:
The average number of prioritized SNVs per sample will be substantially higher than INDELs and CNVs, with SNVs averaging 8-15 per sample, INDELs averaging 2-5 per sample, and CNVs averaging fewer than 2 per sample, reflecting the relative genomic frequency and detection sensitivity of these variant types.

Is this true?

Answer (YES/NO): NO